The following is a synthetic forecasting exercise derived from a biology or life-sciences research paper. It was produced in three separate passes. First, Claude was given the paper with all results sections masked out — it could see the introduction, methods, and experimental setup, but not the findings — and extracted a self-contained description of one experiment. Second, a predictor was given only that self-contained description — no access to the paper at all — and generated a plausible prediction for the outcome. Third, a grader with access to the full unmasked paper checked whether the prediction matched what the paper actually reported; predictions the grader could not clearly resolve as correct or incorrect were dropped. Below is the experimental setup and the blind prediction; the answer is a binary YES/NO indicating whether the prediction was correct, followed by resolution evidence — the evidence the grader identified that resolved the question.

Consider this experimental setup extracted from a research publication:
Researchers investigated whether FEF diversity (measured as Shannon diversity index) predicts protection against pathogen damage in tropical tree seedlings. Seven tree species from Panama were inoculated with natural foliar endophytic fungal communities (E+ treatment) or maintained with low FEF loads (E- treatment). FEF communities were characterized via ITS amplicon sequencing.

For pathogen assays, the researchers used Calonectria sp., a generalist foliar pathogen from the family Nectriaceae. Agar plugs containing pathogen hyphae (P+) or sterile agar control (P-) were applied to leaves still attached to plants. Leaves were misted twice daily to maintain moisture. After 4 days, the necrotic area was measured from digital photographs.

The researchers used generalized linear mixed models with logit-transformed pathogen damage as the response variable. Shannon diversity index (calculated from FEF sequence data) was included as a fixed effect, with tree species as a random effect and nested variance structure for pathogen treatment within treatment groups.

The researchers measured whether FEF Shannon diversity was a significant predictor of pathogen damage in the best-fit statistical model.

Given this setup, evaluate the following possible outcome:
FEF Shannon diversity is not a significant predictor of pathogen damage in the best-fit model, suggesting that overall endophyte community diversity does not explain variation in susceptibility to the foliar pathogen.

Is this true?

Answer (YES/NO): YES